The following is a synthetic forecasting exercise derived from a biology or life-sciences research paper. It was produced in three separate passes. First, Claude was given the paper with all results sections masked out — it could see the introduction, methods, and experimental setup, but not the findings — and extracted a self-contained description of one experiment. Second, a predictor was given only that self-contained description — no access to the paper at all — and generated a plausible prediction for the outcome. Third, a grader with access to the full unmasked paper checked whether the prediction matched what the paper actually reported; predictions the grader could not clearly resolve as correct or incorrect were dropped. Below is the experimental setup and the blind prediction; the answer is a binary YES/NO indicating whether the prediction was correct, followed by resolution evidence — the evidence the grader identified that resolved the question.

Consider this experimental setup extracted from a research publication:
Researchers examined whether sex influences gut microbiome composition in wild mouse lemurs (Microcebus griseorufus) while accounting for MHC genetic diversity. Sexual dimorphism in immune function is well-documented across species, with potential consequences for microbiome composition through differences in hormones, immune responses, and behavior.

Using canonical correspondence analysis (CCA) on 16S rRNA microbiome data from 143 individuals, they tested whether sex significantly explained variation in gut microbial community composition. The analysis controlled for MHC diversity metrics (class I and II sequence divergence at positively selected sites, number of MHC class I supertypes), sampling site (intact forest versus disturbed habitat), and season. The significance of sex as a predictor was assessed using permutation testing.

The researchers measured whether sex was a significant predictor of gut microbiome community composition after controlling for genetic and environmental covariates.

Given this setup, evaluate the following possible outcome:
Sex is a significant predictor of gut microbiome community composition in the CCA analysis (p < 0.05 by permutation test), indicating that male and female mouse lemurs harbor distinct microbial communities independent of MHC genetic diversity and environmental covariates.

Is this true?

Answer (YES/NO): NO